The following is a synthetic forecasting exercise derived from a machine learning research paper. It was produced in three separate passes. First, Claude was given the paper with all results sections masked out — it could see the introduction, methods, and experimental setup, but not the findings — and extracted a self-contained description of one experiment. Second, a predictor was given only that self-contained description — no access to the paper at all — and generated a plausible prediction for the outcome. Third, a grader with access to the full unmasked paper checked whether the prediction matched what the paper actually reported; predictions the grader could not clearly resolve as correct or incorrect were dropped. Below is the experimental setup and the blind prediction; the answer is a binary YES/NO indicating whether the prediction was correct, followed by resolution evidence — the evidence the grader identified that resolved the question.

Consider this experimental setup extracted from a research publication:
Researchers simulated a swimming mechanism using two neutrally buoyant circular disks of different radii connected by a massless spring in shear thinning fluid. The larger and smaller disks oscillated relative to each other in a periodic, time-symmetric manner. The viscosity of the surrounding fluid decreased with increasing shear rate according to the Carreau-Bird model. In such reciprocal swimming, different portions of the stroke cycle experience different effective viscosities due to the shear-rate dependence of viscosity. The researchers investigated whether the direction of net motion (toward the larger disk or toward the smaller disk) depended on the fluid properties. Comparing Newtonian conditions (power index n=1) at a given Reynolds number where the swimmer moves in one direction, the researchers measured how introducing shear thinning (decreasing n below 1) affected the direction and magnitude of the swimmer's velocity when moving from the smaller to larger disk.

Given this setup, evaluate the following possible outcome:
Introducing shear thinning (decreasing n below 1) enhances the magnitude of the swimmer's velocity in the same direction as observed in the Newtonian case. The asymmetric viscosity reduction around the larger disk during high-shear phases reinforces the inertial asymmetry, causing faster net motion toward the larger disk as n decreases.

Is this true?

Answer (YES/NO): YES